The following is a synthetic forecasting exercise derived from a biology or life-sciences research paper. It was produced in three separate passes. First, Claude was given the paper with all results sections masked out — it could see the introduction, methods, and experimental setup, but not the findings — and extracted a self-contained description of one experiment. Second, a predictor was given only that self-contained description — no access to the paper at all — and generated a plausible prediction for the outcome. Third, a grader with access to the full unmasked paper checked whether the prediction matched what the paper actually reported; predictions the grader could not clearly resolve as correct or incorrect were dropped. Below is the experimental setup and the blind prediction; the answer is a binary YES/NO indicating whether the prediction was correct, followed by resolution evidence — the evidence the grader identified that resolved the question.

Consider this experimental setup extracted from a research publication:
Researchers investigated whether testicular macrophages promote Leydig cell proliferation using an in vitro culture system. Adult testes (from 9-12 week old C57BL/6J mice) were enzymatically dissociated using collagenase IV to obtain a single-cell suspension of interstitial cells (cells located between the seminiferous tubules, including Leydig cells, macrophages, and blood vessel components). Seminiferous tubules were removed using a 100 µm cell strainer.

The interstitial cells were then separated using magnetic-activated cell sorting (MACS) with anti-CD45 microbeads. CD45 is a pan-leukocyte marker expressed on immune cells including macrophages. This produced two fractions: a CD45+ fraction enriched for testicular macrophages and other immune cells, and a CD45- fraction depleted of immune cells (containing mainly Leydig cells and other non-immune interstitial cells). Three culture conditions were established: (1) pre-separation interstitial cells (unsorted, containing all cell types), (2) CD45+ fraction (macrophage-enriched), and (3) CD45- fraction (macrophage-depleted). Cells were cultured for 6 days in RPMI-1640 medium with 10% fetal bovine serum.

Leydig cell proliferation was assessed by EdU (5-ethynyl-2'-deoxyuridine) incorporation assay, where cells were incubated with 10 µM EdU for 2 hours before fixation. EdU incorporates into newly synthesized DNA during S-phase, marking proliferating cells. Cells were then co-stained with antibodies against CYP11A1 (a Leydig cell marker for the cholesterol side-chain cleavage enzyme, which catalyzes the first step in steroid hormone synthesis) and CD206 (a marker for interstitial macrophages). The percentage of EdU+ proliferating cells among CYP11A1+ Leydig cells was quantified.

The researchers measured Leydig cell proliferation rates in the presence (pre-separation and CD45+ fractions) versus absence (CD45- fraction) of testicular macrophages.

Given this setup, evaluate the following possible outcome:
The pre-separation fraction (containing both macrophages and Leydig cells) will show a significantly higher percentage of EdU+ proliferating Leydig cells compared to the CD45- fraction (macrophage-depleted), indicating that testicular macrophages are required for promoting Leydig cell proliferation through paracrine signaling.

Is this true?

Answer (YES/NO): YES